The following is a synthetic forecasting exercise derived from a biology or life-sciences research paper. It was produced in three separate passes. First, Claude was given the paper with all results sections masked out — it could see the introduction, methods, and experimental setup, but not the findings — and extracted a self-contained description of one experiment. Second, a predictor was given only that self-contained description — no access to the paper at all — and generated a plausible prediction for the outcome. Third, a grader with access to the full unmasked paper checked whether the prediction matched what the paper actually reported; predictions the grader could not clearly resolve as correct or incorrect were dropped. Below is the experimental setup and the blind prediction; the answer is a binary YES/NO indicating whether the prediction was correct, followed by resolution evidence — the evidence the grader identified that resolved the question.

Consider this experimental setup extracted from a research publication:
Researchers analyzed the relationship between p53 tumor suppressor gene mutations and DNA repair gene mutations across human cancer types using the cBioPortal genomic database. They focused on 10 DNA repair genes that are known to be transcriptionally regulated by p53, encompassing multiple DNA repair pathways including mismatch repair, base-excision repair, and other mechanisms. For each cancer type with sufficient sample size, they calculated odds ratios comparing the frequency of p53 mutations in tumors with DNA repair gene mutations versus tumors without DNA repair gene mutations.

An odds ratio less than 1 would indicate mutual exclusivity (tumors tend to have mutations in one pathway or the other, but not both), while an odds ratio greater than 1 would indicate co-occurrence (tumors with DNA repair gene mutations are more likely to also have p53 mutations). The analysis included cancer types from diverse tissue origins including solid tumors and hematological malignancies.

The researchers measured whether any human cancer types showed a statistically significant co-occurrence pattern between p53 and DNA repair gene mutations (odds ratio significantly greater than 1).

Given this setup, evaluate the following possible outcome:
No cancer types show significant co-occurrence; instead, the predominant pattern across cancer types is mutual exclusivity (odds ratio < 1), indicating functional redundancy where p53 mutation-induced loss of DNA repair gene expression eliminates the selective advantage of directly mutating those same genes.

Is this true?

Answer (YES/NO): NO